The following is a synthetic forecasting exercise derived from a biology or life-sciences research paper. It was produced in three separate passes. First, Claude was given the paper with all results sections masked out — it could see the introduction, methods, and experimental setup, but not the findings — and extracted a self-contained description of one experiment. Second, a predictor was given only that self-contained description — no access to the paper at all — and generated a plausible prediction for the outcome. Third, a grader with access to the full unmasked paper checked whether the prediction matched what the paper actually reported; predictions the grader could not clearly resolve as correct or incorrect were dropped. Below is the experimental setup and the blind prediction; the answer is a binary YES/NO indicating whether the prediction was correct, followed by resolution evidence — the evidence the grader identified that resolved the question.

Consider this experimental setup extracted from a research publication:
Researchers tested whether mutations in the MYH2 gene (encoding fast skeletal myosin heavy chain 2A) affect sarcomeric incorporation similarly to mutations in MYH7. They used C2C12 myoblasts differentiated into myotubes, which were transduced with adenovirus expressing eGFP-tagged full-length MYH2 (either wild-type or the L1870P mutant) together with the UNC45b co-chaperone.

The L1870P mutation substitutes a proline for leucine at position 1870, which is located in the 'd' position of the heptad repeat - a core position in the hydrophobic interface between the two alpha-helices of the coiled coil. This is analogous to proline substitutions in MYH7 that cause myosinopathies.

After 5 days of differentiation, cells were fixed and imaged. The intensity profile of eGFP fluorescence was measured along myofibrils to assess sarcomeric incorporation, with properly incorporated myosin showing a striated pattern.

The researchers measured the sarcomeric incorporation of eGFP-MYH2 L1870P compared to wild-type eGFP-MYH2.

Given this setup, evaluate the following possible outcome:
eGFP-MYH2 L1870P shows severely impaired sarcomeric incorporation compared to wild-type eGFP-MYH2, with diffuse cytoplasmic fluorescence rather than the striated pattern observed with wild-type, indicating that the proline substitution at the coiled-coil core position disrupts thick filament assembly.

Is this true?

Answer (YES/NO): NO